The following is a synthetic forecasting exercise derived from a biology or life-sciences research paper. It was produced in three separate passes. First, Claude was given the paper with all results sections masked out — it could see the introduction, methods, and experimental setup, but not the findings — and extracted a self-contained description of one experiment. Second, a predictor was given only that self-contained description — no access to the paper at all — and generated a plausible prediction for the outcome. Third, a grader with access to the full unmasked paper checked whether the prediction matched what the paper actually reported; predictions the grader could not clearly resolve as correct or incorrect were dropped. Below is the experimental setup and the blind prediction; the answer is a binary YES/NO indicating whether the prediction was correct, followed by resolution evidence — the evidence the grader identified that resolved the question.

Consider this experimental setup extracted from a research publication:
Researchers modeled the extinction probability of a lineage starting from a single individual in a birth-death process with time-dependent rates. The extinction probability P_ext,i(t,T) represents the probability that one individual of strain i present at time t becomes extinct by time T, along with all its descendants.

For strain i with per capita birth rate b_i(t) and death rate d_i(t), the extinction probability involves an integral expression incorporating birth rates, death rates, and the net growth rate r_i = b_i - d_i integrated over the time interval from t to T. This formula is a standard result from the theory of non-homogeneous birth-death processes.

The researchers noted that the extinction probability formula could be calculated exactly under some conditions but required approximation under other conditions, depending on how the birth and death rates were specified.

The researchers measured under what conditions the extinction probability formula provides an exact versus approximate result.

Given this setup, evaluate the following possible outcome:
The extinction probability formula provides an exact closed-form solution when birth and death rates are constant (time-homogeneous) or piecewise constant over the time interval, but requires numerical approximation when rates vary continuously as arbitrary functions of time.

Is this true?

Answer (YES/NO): NO